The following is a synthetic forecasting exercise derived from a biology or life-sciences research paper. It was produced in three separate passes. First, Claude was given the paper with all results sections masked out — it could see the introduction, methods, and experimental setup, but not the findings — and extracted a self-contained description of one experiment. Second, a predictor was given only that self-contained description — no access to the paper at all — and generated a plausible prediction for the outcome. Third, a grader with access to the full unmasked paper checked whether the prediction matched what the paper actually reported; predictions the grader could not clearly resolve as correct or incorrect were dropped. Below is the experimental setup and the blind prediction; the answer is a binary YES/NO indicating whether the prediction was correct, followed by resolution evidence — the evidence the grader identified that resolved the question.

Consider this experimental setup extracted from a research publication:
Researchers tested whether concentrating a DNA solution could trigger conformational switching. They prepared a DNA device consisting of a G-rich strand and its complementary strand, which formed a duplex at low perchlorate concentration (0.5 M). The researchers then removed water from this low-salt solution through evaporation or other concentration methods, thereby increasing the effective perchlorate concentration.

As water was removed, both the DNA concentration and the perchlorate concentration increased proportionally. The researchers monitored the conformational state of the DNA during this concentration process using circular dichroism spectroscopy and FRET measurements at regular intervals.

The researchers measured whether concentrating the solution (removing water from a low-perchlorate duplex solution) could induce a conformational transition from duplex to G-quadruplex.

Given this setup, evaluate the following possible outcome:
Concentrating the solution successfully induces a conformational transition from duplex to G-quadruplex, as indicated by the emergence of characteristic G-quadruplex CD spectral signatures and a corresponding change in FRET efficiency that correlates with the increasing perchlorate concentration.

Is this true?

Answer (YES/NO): NO